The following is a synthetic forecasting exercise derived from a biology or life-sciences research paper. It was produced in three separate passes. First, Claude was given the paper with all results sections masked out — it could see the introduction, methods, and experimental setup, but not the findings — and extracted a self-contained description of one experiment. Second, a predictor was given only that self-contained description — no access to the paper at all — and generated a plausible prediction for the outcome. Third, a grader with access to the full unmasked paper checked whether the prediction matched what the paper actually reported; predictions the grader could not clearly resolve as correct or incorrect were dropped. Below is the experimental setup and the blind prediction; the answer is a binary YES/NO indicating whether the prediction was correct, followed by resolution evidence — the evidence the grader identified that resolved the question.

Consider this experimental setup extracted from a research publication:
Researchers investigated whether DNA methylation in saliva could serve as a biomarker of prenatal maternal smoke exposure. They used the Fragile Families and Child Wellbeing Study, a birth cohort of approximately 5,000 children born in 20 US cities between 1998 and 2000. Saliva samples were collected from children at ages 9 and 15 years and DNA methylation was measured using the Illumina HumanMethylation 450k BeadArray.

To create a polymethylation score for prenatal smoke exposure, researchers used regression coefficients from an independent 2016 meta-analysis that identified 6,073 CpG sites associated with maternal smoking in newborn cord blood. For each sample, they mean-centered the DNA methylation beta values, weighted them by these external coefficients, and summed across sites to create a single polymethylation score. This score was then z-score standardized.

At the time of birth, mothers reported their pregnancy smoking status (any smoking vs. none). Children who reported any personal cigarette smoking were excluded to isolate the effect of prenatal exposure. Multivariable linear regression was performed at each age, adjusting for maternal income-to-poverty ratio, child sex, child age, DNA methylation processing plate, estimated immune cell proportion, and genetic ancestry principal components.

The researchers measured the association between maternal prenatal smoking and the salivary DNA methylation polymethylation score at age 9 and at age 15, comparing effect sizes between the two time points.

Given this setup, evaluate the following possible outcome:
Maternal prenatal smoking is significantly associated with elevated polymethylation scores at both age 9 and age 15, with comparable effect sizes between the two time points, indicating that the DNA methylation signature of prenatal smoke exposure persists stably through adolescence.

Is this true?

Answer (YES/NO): YES